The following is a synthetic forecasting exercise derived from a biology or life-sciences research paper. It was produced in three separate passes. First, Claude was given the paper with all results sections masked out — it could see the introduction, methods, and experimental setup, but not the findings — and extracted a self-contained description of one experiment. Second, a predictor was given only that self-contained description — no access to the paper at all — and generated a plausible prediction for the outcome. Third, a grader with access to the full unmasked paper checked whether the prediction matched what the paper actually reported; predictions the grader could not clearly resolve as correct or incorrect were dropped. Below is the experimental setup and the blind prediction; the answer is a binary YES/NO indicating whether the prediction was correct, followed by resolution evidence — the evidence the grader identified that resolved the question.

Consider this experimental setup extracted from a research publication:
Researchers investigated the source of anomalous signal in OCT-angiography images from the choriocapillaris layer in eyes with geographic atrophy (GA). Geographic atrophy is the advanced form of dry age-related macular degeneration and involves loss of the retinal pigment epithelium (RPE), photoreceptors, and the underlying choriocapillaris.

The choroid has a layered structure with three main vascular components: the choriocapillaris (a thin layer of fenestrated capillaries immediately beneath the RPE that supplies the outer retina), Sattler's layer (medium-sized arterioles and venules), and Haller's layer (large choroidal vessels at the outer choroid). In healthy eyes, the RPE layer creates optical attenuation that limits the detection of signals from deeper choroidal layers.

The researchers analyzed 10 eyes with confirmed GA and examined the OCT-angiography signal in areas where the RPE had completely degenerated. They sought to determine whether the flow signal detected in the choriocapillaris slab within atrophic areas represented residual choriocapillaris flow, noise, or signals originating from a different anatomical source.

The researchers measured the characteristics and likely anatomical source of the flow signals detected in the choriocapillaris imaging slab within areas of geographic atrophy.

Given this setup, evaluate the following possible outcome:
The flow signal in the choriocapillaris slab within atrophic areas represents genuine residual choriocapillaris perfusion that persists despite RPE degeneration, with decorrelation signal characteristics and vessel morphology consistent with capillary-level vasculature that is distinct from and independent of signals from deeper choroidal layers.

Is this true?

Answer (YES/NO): NO